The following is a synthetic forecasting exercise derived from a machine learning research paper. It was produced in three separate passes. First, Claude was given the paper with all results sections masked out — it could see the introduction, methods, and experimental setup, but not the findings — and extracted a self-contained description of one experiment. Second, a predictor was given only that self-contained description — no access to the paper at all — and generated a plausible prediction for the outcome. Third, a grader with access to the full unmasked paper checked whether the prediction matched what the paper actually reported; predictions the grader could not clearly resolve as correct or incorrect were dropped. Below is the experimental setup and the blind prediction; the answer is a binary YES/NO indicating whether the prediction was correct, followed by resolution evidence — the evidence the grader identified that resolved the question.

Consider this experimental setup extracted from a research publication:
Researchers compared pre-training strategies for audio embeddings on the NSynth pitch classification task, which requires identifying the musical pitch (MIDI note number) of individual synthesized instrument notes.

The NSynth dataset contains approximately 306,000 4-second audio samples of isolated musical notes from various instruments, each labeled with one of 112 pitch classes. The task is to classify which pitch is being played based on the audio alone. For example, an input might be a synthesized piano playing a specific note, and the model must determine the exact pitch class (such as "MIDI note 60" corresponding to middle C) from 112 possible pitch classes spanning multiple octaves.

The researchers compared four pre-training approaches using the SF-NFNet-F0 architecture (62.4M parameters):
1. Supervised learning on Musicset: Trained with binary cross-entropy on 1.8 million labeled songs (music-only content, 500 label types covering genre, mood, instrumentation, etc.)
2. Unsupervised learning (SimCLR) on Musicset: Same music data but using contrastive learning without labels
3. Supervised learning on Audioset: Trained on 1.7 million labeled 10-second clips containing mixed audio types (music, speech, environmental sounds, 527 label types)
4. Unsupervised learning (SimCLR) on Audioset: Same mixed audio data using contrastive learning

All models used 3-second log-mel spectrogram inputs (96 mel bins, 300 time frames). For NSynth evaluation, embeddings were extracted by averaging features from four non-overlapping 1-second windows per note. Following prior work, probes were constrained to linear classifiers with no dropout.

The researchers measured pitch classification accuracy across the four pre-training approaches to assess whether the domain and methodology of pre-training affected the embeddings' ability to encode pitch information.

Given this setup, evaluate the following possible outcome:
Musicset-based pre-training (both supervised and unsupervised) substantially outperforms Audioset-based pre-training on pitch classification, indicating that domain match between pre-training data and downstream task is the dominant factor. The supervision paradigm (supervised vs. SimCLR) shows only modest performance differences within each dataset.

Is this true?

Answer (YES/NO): NO